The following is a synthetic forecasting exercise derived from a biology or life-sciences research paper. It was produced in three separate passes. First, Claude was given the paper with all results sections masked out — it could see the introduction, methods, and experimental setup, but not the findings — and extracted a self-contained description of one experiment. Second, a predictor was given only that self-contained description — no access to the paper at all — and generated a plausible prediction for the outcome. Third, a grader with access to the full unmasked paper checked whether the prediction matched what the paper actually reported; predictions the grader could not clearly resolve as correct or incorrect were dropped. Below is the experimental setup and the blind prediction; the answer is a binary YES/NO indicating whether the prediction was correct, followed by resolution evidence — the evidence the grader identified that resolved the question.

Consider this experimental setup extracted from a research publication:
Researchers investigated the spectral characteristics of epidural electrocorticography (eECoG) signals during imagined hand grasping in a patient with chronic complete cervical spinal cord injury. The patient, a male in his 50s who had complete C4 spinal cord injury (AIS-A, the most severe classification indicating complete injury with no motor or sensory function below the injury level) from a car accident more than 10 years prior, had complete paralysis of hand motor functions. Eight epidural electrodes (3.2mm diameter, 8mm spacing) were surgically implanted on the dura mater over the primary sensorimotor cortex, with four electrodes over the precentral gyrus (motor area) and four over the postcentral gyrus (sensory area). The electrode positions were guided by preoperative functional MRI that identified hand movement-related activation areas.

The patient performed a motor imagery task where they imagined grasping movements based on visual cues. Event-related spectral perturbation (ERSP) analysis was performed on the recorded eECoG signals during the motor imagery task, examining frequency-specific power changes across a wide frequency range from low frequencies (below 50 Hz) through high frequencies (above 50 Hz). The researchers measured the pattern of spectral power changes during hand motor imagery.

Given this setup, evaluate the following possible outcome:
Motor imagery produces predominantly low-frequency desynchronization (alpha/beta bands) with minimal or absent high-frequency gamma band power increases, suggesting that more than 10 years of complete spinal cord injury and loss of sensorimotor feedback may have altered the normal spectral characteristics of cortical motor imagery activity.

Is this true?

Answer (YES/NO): NO